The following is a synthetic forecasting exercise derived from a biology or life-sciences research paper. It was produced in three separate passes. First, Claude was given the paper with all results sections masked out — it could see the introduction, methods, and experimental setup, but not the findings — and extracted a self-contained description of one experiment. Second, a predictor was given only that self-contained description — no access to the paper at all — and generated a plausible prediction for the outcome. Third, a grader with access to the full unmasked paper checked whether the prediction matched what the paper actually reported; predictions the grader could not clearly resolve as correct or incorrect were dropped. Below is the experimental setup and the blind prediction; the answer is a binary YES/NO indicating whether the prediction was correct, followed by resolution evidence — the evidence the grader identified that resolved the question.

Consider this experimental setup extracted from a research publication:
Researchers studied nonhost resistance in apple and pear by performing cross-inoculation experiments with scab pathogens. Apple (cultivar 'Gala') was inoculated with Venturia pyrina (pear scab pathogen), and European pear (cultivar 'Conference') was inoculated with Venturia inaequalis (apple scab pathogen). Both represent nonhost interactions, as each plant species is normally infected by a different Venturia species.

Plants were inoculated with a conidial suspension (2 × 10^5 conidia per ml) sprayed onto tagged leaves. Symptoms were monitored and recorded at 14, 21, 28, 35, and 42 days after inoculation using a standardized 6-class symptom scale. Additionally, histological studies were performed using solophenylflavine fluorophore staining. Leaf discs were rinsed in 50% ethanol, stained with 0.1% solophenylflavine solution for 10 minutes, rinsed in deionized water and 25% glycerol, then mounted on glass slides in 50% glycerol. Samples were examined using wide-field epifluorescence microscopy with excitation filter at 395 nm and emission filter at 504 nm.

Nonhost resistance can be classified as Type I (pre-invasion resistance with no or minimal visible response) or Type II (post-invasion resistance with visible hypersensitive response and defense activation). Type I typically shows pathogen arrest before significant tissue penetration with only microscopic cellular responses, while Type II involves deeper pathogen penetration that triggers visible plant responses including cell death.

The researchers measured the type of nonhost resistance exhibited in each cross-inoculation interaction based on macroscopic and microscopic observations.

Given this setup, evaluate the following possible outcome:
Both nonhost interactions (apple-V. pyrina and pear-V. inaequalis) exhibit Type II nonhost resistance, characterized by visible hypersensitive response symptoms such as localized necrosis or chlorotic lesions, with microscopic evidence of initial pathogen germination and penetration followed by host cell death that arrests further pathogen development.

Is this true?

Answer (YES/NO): NO